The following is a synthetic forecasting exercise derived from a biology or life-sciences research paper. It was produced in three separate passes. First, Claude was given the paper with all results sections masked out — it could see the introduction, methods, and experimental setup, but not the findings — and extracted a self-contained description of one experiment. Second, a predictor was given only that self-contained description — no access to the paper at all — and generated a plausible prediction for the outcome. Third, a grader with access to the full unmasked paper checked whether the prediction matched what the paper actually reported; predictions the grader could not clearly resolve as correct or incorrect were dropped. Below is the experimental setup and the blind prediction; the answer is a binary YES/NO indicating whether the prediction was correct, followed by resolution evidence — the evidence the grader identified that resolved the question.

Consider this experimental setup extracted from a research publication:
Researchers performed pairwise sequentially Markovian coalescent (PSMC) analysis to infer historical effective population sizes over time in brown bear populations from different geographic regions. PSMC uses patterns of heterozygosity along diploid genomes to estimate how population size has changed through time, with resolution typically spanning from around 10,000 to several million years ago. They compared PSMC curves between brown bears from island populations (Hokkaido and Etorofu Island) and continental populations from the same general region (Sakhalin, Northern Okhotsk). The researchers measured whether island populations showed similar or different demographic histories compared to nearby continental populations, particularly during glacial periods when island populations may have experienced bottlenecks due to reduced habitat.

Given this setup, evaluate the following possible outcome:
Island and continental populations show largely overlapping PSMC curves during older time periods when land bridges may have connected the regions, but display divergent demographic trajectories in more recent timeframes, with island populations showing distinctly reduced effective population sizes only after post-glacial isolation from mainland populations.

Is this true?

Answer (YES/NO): NO